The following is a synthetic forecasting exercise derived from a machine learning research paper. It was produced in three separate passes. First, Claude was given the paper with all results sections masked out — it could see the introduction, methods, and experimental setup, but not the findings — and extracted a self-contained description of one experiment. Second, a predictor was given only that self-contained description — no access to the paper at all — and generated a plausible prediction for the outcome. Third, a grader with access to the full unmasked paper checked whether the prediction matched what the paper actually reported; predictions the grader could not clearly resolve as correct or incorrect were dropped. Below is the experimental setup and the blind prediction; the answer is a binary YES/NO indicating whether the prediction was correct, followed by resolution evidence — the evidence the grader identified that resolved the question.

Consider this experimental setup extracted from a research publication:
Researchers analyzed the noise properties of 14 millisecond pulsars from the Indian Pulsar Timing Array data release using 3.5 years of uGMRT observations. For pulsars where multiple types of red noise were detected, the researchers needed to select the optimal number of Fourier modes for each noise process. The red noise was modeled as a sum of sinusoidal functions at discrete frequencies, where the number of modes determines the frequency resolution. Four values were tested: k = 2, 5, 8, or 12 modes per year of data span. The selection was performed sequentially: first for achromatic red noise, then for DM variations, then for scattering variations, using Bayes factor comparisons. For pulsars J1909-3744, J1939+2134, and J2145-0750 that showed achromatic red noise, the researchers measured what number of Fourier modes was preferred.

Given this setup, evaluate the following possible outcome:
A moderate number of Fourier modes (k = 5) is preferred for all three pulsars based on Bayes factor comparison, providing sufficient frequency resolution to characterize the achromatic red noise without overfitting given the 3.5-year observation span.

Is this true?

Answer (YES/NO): NO